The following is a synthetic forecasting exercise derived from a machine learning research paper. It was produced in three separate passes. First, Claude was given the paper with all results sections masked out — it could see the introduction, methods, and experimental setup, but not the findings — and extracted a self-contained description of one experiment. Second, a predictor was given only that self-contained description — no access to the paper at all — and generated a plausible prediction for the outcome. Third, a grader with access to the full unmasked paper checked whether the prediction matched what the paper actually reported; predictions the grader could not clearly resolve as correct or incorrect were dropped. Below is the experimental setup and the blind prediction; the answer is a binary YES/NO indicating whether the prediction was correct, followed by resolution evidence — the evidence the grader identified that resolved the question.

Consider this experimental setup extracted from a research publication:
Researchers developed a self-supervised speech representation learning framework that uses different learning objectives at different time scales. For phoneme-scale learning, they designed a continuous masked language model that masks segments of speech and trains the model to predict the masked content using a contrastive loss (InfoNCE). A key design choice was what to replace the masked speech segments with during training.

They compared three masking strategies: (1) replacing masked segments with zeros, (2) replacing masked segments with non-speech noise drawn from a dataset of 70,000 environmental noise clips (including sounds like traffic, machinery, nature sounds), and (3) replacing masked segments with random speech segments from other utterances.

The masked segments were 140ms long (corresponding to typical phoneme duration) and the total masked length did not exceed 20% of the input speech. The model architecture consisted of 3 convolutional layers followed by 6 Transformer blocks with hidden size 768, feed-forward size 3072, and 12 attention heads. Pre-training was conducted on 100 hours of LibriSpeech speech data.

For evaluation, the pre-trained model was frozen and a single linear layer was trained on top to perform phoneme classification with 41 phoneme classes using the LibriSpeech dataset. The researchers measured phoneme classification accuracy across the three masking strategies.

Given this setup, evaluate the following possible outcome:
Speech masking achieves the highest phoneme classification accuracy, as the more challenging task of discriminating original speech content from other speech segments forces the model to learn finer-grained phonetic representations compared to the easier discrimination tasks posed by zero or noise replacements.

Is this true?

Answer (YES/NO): NO